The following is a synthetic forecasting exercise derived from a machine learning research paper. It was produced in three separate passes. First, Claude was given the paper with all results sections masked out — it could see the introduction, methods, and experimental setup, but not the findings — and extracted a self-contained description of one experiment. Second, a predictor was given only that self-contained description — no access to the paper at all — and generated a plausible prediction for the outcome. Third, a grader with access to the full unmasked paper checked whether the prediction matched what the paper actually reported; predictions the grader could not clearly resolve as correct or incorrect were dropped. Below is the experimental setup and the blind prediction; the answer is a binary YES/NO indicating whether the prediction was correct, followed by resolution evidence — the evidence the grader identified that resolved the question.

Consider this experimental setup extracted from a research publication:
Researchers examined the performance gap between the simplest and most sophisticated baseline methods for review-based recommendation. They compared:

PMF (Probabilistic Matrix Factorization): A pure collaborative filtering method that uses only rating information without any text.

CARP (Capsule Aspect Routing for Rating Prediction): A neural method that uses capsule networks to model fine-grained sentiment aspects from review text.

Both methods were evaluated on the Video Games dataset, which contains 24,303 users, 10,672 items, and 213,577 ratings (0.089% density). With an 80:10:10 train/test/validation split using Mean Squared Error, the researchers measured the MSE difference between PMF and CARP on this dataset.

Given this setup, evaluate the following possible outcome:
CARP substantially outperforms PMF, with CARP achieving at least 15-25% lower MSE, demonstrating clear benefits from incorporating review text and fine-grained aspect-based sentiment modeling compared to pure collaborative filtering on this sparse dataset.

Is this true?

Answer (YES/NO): YES